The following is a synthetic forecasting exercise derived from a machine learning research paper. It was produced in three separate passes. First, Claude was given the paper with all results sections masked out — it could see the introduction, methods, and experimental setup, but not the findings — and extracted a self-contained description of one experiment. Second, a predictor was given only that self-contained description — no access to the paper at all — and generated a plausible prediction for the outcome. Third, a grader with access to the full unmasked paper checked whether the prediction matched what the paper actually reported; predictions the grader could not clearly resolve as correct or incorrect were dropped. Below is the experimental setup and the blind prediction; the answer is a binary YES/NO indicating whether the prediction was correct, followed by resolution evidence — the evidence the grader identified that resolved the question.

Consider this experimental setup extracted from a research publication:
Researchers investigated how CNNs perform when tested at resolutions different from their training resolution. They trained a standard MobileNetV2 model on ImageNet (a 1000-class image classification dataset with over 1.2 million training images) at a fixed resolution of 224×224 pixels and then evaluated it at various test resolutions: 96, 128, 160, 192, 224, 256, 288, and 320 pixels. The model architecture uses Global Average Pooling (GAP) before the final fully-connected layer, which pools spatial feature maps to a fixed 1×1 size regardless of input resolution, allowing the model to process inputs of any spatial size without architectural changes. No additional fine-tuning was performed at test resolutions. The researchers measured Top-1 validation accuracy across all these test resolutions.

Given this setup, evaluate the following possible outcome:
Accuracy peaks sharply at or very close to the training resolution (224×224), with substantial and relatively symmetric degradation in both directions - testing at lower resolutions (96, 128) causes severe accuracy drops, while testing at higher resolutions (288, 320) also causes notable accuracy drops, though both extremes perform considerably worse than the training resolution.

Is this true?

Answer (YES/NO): NO